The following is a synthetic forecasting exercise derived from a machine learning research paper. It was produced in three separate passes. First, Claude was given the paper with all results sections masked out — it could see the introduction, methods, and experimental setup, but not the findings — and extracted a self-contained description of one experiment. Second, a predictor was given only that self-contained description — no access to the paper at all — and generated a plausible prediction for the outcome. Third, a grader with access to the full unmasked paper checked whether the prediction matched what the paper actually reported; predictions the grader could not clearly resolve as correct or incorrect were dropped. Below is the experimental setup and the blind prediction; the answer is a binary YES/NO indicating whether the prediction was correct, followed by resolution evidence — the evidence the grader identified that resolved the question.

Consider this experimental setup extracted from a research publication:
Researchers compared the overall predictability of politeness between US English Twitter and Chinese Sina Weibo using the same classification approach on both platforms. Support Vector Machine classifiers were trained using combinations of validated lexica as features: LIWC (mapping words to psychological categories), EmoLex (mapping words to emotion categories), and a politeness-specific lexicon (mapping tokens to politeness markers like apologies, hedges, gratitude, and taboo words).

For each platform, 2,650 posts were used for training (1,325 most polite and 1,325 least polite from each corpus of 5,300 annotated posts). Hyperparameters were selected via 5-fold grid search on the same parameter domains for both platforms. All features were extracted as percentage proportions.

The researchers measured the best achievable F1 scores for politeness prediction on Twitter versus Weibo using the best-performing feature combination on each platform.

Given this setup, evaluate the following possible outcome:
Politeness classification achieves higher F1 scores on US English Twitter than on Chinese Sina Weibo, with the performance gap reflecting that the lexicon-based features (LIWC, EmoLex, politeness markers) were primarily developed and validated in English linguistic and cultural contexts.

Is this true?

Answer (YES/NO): NO